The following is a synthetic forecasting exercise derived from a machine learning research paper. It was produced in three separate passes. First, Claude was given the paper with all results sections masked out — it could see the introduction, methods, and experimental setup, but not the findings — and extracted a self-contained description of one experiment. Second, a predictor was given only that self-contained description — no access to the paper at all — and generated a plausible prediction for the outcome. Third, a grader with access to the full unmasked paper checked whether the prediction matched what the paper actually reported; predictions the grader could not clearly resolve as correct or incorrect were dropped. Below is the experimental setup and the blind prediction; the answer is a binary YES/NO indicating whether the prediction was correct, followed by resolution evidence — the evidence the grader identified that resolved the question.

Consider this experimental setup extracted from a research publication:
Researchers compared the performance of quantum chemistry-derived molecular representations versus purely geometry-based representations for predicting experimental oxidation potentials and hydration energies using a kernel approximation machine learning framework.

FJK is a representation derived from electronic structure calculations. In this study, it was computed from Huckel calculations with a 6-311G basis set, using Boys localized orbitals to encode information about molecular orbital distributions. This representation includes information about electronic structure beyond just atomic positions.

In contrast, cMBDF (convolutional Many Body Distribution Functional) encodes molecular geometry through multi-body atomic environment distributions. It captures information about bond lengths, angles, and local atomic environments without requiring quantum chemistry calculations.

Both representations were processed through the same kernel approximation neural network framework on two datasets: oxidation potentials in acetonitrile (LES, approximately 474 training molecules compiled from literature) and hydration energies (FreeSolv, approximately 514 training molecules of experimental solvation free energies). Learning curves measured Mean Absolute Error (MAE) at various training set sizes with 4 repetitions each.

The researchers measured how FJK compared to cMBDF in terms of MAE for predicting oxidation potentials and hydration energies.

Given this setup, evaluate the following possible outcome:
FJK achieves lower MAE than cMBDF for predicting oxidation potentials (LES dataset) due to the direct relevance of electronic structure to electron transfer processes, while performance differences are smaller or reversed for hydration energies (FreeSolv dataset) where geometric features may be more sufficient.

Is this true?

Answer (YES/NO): NO